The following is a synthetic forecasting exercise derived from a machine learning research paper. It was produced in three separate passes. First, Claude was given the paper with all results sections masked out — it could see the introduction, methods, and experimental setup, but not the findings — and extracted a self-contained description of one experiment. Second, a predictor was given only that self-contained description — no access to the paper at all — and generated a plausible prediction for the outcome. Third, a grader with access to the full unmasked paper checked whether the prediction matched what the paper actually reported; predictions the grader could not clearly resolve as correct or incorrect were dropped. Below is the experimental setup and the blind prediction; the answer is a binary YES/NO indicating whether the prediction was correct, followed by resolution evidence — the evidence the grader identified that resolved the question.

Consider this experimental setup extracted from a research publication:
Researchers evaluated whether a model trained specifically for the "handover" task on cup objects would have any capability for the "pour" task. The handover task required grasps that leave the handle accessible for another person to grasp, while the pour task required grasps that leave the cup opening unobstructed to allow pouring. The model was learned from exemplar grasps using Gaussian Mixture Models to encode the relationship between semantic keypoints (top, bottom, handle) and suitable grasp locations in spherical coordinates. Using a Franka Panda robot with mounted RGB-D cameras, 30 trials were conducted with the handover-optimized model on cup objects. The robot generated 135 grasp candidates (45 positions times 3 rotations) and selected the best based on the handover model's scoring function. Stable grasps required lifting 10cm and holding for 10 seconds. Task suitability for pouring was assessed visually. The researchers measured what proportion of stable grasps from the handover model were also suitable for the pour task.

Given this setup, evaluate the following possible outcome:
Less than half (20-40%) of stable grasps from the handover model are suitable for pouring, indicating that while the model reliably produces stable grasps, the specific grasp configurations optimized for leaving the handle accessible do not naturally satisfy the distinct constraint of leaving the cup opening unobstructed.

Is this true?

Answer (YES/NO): NO